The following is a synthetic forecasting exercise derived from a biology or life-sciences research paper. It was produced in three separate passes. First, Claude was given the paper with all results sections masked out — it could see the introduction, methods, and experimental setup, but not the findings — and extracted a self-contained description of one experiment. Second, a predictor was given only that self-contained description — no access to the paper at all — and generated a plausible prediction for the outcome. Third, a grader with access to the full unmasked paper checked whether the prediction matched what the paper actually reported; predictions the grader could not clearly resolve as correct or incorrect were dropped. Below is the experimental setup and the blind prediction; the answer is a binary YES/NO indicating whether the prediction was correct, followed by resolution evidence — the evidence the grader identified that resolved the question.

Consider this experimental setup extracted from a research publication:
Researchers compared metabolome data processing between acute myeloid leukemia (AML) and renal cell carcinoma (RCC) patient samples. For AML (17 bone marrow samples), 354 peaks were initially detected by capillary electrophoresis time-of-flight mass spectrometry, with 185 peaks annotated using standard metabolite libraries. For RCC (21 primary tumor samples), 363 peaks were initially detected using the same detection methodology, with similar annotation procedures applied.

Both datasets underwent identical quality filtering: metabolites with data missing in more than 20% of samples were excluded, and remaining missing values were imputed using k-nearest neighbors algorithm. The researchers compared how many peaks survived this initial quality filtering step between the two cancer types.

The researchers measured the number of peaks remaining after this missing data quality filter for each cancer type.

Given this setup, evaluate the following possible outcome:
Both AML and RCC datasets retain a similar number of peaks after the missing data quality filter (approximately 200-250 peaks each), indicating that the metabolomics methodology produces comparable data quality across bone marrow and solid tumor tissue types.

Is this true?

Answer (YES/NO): NO